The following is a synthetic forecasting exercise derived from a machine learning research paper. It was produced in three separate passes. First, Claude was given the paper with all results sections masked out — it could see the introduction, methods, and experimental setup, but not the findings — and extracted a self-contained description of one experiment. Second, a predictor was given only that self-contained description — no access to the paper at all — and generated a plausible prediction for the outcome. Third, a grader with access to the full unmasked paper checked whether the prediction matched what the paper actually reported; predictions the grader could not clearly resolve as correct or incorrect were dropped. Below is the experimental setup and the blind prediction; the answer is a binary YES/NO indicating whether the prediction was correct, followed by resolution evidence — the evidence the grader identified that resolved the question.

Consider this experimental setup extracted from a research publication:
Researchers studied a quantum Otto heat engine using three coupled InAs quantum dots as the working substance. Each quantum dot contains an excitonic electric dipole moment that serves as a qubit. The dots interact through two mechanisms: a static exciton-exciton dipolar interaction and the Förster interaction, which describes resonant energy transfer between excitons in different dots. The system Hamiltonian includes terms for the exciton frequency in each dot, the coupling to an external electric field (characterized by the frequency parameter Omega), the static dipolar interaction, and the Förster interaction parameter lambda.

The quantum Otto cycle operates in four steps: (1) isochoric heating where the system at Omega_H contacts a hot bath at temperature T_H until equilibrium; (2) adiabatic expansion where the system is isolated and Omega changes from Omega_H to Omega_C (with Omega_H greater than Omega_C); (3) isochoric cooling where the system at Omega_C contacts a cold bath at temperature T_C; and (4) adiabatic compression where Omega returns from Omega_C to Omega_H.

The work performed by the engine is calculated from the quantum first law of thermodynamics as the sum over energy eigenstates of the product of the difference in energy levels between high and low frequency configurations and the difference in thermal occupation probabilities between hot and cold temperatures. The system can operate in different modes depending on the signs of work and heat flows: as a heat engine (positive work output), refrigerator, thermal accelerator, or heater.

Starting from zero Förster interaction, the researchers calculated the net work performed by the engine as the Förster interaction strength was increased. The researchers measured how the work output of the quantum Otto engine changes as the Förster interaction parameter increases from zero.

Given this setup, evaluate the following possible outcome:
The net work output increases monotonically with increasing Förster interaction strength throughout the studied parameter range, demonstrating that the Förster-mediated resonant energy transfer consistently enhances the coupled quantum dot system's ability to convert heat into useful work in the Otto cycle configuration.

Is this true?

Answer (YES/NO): NO